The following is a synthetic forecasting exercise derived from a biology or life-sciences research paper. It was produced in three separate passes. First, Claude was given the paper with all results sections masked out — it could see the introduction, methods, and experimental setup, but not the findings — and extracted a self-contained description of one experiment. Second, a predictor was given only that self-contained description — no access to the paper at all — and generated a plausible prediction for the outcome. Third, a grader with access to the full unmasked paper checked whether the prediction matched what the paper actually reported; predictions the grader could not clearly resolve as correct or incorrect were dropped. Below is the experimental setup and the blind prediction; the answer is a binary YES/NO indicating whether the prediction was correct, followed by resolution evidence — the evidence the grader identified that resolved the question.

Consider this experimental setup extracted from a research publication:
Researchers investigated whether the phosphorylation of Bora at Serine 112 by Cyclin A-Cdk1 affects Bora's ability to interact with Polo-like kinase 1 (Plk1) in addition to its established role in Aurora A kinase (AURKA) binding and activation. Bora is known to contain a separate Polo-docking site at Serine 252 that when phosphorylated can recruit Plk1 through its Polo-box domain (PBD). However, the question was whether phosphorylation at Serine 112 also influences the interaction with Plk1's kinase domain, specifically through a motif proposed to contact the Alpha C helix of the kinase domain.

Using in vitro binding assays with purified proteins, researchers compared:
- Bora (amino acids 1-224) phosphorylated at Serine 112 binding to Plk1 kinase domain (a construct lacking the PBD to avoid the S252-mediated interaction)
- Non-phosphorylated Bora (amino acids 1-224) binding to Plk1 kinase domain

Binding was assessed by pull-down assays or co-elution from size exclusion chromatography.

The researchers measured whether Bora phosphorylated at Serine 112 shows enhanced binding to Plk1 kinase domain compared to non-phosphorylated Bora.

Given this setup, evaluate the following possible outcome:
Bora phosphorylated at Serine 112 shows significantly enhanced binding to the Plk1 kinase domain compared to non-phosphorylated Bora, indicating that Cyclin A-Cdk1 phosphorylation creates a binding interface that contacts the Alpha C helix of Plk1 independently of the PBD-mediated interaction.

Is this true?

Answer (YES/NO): NO